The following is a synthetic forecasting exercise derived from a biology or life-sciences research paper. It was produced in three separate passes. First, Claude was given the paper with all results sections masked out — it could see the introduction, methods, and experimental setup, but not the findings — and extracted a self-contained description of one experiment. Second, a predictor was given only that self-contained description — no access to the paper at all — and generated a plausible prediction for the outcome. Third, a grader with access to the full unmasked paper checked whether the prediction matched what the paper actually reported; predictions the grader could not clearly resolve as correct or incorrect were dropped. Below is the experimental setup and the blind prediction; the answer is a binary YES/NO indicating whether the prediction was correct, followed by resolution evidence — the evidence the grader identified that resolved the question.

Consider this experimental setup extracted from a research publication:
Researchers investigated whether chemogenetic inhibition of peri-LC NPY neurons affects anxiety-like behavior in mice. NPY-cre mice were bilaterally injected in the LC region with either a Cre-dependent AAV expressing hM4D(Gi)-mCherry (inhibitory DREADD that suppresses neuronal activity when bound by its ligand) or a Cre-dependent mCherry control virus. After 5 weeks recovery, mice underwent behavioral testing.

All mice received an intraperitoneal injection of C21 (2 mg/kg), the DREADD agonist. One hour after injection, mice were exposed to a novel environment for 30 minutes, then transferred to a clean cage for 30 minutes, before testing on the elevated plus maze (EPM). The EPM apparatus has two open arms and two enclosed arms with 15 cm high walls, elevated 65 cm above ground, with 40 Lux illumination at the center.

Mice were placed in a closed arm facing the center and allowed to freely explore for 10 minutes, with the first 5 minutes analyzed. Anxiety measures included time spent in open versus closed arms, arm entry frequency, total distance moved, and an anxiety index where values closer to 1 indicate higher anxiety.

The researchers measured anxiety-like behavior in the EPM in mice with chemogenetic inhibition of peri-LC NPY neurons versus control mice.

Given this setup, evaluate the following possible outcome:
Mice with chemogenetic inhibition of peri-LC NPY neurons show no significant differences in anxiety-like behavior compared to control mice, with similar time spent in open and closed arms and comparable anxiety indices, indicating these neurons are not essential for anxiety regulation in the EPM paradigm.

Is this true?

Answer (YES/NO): YES